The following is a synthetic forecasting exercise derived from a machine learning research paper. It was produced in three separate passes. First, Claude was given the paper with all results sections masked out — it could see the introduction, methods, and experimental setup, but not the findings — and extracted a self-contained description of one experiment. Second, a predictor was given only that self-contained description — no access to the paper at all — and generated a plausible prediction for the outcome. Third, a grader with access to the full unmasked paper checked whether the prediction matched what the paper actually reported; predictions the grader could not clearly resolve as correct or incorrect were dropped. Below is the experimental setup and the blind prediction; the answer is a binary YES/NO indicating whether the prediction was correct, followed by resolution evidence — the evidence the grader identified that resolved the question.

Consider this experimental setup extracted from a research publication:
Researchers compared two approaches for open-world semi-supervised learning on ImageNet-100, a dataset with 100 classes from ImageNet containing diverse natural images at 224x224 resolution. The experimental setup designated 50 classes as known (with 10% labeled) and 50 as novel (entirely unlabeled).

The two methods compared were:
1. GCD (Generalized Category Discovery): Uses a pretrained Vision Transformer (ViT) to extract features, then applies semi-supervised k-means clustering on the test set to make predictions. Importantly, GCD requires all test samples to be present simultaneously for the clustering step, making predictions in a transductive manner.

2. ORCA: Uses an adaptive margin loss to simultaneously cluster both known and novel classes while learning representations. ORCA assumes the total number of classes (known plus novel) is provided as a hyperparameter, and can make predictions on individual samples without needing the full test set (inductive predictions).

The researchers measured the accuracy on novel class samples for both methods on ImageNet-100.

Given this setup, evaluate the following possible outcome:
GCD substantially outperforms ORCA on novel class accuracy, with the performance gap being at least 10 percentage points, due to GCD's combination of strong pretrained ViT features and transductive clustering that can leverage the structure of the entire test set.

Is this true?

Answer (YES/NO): NO